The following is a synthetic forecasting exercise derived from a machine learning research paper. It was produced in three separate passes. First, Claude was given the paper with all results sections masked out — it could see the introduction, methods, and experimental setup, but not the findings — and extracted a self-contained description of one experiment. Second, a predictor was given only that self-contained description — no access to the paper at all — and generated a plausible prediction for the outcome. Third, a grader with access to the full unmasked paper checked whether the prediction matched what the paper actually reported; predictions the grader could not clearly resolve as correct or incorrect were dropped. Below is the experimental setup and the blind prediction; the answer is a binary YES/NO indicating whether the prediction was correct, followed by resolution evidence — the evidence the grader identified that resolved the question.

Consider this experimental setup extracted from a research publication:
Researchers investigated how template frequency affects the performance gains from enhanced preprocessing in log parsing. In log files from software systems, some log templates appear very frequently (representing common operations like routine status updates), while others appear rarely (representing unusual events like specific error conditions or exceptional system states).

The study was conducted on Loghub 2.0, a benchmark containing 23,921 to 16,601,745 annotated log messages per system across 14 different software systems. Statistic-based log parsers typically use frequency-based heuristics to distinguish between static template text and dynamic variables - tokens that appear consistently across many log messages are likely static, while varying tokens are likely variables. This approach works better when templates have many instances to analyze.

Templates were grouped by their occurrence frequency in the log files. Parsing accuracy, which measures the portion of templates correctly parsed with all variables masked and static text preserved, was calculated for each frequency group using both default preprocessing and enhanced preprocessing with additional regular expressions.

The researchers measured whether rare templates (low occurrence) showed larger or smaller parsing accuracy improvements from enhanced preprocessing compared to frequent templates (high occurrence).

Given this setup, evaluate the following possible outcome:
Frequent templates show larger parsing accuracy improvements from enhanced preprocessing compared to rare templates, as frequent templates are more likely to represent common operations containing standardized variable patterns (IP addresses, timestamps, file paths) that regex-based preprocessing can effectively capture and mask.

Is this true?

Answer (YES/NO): NO